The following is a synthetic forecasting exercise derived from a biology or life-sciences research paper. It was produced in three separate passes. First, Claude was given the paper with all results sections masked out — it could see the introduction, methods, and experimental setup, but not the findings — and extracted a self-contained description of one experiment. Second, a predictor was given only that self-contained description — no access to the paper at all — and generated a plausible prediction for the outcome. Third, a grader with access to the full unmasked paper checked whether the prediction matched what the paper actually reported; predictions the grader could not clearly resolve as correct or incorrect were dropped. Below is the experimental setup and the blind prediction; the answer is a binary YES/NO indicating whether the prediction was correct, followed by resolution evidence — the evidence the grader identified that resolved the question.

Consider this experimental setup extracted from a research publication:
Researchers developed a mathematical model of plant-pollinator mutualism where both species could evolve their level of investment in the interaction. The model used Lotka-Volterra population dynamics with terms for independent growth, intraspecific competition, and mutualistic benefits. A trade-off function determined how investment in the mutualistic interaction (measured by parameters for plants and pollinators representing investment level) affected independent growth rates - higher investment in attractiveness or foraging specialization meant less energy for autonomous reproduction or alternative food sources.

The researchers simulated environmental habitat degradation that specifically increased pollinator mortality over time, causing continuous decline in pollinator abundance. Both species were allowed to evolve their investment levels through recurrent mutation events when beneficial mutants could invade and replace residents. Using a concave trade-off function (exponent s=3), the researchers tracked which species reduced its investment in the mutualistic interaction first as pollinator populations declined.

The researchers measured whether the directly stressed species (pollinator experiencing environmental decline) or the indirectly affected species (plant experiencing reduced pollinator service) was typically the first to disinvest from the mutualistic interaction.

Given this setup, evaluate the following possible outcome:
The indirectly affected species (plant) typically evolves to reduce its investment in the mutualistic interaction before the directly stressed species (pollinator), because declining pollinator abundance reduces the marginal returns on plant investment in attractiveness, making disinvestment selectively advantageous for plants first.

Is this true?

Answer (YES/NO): YES